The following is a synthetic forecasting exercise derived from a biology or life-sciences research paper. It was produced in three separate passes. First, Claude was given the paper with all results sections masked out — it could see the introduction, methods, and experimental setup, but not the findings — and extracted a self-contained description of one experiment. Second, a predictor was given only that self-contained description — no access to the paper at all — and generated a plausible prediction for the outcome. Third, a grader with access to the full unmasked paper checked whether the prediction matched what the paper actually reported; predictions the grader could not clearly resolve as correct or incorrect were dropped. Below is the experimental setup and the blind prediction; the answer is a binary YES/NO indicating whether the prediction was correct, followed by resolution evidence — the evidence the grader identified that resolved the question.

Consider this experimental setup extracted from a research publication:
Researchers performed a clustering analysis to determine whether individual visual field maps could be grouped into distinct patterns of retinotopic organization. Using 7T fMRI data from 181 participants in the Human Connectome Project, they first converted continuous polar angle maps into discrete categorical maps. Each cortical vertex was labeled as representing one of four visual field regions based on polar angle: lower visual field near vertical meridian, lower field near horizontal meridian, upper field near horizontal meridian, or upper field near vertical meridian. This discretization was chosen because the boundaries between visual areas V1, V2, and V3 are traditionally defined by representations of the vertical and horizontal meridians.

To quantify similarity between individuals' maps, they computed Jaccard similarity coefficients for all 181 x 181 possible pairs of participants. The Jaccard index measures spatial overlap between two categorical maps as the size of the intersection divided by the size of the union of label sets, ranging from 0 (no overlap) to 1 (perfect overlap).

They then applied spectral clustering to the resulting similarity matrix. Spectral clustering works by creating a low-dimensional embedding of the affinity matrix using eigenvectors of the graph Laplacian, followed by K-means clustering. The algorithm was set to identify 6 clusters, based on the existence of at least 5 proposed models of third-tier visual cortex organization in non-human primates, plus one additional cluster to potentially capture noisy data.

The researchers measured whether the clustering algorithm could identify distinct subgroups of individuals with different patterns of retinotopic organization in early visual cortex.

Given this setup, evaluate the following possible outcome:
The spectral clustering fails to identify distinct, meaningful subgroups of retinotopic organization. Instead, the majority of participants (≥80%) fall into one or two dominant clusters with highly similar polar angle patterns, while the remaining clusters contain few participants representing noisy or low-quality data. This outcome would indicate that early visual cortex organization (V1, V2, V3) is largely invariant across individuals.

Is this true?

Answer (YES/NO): NO